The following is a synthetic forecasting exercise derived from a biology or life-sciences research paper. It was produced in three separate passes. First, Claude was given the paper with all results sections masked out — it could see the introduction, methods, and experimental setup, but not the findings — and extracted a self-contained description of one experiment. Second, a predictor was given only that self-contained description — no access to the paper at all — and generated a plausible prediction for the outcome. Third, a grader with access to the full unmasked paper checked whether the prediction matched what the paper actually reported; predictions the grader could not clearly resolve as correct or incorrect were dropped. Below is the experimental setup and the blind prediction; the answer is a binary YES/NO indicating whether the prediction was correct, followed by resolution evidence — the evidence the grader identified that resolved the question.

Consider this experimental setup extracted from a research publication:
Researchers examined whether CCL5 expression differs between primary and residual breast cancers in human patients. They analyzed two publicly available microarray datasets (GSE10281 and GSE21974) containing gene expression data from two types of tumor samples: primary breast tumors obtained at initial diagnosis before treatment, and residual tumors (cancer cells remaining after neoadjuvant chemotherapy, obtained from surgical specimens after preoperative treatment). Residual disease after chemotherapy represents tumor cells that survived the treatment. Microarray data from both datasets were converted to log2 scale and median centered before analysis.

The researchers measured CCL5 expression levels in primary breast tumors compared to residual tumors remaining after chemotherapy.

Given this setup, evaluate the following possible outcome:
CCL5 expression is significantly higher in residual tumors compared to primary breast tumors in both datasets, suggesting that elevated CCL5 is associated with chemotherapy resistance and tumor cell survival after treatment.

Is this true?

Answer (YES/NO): YES